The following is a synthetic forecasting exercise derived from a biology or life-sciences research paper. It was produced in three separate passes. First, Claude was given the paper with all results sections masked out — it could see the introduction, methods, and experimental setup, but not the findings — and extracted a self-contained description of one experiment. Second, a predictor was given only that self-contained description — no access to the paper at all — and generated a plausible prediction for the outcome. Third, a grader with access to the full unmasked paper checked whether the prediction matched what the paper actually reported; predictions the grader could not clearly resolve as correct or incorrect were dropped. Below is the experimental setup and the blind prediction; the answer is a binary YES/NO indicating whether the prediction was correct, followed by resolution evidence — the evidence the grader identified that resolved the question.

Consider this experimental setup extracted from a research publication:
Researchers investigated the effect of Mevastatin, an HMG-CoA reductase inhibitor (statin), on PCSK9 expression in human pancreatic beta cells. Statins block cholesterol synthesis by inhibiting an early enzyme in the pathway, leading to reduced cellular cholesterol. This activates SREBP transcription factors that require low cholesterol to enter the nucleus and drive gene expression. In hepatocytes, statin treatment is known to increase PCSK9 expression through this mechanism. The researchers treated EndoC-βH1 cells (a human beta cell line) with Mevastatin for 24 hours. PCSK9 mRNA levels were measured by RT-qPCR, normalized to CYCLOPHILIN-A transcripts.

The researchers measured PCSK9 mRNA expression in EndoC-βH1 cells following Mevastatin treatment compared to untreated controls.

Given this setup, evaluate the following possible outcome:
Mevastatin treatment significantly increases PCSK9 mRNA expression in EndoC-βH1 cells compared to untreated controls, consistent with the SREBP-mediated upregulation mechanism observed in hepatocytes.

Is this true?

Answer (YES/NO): YES